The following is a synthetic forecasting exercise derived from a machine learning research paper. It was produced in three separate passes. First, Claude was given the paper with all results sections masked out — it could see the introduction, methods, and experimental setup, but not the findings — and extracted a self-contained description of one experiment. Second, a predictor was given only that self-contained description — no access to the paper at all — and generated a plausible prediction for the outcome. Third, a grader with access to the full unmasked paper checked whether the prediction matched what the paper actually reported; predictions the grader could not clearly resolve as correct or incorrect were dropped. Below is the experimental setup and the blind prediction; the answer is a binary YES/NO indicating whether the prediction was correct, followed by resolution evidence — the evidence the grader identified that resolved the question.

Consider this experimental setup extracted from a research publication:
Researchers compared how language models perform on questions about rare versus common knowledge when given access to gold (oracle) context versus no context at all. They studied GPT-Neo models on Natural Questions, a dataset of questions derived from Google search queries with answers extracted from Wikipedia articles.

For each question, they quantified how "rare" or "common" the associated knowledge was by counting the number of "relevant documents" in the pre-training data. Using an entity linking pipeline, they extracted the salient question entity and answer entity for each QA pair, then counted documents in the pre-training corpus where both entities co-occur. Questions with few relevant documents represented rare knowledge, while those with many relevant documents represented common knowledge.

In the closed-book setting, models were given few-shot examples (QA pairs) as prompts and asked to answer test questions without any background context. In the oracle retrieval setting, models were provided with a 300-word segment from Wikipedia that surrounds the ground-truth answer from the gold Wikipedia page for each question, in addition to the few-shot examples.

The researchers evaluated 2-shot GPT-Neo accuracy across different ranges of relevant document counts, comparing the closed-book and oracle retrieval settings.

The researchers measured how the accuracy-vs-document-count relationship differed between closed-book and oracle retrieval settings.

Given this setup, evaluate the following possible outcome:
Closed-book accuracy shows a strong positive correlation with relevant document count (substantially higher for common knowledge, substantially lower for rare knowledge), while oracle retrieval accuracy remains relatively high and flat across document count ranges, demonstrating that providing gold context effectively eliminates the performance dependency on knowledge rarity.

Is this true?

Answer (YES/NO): NO